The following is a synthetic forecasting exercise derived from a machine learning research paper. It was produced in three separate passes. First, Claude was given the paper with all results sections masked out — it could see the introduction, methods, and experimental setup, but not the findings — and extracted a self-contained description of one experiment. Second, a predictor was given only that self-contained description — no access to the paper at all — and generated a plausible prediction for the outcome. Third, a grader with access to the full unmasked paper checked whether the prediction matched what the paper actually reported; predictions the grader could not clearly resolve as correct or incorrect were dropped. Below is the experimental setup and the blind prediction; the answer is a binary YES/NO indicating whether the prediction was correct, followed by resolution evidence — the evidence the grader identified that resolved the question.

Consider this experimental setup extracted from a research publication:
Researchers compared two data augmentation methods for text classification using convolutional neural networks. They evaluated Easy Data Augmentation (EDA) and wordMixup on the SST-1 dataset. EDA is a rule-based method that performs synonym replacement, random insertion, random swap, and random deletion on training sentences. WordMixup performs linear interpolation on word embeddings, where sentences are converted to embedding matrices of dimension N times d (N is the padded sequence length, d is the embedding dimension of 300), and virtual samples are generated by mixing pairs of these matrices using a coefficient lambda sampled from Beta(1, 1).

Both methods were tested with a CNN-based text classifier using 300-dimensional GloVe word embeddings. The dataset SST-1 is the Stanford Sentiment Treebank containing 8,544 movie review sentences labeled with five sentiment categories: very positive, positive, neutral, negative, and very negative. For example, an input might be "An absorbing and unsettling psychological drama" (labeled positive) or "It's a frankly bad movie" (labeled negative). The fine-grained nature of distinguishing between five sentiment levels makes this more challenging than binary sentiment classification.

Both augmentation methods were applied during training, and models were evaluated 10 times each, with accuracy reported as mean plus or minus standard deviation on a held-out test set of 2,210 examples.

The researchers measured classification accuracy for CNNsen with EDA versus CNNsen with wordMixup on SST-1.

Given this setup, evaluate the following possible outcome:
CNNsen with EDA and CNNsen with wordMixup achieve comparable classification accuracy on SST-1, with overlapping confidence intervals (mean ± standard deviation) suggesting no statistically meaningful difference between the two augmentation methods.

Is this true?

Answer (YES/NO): NO